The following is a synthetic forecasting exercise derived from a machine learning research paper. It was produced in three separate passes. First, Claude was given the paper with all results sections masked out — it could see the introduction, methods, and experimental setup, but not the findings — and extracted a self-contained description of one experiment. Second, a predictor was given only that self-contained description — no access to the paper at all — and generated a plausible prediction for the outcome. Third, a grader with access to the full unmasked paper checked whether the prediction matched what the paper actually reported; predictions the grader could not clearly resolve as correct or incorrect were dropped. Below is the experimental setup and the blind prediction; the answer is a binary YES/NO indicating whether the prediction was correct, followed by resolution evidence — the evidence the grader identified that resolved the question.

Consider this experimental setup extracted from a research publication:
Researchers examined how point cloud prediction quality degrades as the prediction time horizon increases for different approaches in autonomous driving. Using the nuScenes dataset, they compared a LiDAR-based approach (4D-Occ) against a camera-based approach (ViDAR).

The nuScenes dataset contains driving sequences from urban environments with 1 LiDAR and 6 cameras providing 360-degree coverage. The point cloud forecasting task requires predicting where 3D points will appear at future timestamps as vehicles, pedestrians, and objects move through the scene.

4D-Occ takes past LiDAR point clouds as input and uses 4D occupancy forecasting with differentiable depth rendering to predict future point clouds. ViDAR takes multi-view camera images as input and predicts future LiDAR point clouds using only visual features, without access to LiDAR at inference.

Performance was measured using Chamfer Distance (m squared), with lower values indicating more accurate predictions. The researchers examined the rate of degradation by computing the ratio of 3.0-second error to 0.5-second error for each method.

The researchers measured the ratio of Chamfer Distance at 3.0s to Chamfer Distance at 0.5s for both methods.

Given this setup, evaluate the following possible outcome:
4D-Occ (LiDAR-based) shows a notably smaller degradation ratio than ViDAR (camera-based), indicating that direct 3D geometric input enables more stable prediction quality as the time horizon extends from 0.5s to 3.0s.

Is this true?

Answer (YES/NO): NO